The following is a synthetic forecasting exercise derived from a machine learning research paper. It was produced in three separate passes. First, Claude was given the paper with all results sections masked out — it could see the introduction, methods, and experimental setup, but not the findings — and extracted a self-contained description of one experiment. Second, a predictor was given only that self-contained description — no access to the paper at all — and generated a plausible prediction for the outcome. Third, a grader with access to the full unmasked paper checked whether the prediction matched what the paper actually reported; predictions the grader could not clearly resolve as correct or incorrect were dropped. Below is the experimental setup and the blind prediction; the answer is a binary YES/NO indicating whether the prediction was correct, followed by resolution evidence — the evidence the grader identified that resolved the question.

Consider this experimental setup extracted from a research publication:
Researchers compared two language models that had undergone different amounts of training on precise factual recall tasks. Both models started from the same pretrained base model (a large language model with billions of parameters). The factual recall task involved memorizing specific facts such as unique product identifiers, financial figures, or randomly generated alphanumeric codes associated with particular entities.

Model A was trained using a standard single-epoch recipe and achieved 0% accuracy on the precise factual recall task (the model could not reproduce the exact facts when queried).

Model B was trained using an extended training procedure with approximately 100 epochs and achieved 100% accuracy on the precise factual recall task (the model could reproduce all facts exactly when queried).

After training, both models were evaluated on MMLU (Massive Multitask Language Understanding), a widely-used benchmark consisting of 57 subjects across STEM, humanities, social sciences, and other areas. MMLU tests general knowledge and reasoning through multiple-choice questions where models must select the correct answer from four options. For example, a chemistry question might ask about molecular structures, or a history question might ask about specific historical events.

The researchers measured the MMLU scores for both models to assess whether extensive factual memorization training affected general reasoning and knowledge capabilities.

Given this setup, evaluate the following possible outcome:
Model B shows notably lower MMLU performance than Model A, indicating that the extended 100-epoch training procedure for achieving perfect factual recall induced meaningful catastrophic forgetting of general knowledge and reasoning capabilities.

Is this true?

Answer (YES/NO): NO